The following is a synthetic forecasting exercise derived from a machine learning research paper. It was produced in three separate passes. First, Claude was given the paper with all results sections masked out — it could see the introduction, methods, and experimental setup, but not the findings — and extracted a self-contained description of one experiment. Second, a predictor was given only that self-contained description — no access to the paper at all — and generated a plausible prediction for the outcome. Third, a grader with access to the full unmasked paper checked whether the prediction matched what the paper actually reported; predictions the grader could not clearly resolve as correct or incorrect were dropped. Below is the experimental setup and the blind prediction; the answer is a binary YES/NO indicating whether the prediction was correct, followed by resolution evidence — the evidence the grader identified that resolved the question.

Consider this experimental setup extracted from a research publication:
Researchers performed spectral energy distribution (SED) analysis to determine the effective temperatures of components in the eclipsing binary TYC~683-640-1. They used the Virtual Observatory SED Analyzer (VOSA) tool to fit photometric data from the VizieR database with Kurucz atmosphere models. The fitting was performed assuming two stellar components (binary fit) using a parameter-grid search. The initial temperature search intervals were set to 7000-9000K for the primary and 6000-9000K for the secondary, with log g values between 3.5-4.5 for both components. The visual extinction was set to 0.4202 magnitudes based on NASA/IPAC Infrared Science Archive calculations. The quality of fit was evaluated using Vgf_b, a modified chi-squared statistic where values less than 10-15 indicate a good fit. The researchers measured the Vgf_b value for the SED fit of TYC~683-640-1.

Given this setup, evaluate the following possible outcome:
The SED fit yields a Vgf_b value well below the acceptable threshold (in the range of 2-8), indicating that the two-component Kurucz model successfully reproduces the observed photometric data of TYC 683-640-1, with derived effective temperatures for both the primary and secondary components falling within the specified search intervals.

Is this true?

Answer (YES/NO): NO